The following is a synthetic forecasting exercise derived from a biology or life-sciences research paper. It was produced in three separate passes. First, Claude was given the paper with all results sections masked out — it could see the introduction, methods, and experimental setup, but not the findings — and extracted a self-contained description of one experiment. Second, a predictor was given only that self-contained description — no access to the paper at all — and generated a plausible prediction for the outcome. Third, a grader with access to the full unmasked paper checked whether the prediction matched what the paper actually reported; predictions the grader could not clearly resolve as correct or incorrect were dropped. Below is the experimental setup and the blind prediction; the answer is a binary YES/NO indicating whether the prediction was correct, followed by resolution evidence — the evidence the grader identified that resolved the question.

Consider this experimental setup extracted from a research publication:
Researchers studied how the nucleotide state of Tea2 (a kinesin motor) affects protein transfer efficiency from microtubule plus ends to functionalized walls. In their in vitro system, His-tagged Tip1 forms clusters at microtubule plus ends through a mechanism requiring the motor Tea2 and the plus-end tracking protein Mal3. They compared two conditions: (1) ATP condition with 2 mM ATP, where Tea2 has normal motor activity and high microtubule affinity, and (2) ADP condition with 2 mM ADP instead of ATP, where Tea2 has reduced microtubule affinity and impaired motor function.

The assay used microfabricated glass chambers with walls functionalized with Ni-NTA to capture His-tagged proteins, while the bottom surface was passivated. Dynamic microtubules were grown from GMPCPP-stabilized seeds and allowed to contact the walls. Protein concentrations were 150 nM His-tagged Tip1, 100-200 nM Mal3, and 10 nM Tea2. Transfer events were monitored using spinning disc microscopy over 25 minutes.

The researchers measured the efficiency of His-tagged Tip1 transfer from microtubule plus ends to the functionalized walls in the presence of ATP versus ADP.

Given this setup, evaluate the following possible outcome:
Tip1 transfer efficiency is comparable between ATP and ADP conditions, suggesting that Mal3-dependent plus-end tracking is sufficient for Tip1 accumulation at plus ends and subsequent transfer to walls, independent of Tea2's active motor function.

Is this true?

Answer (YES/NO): NO